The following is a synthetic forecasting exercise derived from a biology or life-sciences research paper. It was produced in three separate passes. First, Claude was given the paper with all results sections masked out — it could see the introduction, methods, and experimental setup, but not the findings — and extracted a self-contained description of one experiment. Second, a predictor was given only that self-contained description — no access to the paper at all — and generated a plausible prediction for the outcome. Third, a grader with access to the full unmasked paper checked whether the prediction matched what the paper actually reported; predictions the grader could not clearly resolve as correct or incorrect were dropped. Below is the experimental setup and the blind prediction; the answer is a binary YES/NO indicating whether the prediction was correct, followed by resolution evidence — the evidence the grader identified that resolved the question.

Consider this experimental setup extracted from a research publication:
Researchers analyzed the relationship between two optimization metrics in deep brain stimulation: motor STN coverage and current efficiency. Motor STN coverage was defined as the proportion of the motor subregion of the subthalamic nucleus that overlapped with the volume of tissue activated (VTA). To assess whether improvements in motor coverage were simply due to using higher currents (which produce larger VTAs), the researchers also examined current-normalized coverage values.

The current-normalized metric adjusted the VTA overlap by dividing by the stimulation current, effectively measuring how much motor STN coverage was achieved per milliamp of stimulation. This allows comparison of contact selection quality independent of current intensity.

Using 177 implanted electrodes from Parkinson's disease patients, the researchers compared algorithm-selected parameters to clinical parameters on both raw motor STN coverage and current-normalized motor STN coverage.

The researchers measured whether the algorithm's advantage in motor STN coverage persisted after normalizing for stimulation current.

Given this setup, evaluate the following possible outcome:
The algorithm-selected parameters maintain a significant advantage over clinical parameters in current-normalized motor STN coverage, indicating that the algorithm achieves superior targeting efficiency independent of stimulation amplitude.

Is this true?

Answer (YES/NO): YES